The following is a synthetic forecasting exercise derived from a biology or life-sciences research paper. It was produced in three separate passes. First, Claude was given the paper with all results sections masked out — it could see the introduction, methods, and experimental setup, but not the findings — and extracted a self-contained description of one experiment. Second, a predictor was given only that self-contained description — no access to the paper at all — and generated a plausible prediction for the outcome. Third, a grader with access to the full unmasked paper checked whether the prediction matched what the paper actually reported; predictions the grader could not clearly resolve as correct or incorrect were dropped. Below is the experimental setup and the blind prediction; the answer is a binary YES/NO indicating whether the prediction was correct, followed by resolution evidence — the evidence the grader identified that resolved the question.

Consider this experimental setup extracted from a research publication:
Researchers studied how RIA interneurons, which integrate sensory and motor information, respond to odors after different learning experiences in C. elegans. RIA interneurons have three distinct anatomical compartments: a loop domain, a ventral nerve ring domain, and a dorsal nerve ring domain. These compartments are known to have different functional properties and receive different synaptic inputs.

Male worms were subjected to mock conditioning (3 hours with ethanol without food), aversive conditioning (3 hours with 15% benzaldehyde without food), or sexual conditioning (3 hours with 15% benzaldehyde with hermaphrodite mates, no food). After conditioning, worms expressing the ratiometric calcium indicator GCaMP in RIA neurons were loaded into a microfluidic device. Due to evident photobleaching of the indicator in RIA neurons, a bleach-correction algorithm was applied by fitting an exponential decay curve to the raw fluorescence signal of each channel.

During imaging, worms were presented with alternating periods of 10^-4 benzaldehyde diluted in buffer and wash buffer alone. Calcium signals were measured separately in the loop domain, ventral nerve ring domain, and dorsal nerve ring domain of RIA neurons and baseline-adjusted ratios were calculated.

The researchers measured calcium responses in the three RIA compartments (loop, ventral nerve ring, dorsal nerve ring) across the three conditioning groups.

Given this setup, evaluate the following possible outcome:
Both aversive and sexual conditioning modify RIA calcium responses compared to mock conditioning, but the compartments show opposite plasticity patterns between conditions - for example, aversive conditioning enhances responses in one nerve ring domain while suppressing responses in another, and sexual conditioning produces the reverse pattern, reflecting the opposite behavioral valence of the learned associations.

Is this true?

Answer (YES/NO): NO